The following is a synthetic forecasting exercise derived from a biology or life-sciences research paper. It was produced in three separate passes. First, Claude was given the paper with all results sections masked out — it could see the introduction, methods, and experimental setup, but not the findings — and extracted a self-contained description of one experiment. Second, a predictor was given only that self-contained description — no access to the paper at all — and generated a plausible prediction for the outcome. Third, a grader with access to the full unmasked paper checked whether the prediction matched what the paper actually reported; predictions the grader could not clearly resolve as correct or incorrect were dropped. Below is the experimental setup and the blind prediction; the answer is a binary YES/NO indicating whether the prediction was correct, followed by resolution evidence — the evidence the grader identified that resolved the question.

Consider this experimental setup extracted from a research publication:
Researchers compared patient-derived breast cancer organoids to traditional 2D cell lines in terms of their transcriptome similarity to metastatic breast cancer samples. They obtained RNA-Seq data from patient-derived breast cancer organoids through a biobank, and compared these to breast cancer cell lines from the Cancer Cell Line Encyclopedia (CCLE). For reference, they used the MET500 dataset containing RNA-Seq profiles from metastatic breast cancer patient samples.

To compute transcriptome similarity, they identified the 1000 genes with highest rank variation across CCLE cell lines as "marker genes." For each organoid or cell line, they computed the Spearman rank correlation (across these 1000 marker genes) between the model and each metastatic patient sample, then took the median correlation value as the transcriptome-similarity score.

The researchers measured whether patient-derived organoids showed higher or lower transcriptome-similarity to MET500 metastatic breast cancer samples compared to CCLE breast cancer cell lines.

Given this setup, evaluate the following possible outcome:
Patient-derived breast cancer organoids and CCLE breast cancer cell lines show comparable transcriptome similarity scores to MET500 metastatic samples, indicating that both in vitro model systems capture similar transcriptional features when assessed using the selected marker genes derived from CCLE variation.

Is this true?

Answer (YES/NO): NO